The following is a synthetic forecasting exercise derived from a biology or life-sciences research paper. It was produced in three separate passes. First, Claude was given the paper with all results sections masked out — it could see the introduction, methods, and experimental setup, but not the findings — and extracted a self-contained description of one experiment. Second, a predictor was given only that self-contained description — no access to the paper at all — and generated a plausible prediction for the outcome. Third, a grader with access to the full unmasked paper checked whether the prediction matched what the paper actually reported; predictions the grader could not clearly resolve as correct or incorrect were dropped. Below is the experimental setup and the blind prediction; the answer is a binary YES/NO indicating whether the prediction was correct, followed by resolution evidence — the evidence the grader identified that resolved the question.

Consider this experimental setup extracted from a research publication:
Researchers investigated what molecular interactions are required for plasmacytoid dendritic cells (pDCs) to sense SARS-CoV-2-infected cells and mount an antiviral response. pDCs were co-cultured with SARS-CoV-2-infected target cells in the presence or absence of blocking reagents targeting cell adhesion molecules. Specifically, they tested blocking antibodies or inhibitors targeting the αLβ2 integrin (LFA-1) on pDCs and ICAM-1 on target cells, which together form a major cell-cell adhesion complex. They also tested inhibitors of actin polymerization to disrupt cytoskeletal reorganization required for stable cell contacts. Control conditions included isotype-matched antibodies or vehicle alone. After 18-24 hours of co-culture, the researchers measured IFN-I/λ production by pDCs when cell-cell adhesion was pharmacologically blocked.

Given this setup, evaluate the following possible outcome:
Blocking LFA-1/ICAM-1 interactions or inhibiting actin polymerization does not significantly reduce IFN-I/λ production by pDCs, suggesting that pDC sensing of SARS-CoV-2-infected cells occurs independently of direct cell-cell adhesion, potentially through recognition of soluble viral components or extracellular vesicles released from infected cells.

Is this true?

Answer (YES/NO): NO